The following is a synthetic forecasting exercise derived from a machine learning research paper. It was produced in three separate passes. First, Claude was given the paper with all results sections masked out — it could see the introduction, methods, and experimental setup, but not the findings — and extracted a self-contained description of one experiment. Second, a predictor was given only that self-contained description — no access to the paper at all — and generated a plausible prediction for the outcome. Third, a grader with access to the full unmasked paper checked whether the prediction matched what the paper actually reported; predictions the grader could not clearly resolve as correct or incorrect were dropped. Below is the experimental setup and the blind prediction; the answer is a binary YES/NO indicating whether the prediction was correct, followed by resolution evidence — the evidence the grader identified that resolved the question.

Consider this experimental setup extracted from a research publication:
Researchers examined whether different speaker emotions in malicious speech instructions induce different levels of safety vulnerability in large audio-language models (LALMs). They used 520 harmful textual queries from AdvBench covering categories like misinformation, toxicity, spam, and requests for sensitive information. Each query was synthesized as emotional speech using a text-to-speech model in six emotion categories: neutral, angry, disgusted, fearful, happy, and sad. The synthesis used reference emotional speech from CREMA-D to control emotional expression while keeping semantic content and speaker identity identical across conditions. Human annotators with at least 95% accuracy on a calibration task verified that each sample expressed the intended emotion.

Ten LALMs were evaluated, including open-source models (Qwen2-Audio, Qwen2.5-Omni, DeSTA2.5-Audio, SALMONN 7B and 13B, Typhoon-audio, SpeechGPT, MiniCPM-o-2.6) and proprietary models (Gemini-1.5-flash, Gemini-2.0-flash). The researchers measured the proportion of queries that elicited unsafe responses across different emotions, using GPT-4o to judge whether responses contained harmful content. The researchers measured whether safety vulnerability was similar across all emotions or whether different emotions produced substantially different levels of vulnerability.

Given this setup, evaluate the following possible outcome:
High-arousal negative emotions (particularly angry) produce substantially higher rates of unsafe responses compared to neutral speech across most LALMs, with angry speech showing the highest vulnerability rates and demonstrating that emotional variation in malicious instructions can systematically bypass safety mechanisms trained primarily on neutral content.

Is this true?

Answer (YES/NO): NO